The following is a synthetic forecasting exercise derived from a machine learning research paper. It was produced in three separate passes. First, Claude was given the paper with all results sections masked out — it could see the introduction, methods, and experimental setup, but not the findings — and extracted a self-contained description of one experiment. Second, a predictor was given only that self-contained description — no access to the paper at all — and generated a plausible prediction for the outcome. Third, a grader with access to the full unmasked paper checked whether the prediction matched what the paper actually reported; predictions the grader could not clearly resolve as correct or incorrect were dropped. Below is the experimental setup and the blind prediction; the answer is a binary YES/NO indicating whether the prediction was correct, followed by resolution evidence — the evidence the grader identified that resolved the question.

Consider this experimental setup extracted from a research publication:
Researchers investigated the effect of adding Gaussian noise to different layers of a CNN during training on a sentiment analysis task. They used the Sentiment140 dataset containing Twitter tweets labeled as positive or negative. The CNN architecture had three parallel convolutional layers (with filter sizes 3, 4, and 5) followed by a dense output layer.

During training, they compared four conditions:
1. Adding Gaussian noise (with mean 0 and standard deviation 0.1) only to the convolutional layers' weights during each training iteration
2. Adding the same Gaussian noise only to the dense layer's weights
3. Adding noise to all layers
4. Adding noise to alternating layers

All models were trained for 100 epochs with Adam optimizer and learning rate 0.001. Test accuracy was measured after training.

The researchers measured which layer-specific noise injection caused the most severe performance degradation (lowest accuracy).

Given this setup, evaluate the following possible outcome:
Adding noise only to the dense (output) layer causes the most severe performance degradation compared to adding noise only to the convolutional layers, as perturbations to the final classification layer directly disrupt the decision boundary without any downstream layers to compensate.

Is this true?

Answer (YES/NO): NO